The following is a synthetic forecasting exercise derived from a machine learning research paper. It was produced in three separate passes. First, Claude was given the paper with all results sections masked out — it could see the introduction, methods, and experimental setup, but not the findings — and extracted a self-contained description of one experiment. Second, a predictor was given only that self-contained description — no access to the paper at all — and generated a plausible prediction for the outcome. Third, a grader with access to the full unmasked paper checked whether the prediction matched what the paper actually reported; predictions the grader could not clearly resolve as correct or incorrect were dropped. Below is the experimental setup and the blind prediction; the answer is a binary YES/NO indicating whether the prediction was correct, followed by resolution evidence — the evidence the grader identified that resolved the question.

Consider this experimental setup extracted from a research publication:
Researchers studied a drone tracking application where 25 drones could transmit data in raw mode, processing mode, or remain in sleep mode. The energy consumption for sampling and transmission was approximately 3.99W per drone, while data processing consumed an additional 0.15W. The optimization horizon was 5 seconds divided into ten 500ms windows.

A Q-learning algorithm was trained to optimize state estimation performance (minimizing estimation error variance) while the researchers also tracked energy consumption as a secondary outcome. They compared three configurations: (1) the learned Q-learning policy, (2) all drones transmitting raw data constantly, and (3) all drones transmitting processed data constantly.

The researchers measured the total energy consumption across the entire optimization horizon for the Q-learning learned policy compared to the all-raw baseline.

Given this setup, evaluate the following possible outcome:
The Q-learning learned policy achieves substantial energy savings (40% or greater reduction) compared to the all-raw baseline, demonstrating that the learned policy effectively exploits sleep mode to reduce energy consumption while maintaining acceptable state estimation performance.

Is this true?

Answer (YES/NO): NO